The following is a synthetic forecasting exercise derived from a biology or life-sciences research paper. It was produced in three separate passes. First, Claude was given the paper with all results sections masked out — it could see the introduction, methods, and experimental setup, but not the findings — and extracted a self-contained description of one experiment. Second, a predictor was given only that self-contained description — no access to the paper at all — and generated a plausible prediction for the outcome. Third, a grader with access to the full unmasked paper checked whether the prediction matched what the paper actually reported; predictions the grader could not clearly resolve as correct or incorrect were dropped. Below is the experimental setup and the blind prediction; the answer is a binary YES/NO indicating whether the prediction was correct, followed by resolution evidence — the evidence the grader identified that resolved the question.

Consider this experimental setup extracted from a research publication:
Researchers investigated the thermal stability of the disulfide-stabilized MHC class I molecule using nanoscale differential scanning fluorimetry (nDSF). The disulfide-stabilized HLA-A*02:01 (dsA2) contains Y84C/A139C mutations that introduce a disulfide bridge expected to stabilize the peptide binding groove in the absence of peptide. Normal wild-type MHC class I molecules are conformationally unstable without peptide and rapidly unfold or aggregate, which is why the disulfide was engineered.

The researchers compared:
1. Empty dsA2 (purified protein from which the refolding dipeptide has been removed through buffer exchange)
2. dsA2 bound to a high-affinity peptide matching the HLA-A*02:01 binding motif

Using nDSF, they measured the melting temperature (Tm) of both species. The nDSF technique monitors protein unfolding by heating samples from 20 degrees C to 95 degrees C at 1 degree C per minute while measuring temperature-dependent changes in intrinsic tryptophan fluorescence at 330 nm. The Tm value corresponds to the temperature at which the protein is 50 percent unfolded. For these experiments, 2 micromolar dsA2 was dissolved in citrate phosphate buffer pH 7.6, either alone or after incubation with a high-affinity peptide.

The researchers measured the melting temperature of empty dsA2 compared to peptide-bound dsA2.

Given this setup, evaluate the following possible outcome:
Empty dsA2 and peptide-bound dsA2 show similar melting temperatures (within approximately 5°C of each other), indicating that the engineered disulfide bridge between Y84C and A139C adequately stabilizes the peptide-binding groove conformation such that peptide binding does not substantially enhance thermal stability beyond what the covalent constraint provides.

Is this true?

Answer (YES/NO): NO